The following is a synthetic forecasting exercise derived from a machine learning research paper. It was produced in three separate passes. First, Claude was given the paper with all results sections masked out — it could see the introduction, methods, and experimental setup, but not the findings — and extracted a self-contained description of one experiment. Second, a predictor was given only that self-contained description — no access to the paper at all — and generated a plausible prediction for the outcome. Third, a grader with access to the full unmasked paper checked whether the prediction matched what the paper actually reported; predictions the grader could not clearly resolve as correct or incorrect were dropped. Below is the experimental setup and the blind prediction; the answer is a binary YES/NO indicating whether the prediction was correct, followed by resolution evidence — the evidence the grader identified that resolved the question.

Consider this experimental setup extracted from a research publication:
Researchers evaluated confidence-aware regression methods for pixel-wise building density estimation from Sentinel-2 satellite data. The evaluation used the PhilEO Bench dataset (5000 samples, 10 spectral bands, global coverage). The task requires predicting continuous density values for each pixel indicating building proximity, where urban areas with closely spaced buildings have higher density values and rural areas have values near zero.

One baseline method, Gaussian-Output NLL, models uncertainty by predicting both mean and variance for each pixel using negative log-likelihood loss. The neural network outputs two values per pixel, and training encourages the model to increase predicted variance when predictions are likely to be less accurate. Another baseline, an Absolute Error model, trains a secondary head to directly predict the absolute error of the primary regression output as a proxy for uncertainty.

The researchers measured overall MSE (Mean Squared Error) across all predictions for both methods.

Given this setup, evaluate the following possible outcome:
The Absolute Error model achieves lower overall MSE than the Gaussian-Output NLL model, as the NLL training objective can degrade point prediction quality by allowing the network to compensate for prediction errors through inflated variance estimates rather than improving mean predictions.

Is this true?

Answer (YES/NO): YES